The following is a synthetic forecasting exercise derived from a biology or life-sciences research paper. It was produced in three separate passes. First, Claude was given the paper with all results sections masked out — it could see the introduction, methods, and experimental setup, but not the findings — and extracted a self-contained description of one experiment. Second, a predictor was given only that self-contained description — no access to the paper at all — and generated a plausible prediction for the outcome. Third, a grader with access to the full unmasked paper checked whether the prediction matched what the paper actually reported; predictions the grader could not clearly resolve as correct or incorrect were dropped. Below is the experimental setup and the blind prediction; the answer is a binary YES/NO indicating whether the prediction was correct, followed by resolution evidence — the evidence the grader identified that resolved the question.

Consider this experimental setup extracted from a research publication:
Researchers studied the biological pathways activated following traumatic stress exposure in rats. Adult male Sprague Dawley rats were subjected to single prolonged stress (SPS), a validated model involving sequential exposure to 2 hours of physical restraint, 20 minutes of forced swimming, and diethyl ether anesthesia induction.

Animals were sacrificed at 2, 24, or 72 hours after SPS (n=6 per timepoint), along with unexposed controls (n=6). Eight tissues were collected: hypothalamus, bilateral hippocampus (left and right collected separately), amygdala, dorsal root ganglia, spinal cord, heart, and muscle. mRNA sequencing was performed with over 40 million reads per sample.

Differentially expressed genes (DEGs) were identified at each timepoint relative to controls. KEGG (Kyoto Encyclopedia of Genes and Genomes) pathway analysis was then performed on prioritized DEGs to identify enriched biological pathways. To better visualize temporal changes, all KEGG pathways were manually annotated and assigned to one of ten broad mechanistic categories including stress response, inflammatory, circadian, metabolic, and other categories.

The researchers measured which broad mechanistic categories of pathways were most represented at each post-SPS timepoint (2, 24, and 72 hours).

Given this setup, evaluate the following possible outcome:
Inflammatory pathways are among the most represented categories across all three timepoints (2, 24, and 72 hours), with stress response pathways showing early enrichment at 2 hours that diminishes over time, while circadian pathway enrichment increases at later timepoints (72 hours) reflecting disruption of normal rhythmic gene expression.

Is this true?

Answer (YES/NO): NO